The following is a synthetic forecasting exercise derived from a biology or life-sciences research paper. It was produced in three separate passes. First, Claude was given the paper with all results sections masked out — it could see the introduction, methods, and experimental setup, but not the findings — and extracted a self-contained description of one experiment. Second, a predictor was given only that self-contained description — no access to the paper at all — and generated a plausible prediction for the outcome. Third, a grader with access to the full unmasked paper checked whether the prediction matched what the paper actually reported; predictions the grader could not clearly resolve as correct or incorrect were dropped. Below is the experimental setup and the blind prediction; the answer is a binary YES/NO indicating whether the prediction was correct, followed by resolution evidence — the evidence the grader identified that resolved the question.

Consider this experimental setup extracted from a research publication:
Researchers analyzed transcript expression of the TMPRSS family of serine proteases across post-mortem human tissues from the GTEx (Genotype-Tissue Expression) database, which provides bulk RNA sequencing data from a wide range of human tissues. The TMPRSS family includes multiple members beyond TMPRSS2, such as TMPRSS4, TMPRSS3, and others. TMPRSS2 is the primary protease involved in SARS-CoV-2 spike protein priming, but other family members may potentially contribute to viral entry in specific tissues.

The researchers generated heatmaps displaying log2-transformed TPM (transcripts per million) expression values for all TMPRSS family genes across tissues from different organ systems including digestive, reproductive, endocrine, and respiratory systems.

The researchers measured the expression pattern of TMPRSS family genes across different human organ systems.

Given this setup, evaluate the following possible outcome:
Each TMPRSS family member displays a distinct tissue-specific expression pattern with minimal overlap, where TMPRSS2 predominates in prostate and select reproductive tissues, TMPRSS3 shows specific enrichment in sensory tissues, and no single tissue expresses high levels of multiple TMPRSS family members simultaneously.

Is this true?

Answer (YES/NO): NO